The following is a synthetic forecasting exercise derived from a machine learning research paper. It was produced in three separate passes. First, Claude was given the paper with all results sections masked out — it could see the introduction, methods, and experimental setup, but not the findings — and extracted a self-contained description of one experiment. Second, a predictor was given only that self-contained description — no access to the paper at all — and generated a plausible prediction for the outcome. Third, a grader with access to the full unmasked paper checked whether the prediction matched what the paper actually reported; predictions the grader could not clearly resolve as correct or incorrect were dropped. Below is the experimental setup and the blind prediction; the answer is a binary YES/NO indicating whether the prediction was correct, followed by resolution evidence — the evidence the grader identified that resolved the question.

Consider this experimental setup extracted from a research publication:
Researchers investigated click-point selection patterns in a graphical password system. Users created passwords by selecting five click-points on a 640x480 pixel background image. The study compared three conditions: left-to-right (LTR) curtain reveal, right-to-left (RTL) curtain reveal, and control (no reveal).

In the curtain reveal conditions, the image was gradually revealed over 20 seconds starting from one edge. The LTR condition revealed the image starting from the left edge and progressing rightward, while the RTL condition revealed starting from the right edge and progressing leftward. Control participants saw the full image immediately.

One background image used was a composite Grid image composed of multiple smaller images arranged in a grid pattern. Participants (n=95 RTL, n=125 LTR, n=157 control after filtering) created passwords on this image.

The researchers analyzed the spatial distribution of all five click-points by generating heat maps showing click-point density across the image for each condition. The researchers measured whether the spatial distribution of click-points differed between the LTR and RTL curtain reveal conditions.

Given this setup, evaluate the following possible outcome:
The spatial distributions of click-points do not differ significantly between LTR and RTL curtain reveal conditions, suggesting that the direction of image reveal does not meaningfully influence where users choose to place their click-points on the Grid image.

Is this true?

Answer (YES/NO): YES